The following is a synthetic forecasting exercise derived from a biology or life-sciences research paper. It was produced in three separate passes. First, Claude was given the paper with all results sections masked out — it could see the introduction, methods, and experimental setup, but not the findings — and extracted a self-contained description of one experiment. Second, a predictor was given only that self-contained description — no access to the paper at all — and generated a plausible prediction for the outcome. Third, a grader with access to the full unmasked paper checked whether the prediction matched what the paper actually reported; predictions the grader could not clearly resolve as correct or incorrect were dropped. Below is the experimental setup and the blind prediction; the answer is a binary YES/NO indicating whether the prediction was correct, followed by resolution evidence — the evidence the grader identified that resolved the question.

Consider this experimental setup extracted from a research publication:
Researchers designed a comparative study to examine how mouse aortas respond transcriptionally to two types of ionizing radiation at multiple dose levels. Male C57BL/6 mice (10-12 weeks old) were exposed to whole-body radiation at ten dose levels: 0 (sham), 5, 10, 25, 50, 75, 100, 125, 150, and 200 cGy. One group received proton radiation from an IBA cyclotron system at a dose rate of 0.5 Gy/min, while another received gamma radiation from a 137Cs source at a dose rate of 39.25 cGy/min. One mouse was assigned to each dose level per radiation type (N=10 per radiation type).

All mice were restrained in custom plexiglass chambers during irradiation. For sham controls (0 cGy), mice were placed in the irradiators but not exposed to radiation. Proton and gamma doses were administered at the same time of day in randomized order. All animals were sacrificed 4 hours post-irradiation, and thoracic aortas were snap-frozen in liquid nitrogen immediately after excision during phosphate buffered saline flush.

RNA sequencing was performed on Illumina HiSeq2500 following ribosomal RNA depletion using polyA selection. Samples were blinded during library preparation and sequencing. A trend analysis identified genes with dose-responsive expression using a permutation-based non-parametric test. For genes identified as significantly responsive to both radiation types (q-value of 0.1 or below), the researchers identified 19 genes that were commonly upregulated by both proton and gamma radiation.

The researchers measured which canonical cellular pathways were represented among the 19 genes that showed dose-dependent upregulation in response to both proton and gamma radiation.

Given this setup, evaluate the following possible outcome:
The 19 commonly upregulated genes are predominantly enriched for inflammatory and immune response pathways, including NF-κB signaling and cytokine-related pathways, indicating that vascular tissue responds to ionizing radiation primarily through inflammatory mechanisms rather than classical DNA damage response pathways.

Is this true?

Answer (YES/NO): NO